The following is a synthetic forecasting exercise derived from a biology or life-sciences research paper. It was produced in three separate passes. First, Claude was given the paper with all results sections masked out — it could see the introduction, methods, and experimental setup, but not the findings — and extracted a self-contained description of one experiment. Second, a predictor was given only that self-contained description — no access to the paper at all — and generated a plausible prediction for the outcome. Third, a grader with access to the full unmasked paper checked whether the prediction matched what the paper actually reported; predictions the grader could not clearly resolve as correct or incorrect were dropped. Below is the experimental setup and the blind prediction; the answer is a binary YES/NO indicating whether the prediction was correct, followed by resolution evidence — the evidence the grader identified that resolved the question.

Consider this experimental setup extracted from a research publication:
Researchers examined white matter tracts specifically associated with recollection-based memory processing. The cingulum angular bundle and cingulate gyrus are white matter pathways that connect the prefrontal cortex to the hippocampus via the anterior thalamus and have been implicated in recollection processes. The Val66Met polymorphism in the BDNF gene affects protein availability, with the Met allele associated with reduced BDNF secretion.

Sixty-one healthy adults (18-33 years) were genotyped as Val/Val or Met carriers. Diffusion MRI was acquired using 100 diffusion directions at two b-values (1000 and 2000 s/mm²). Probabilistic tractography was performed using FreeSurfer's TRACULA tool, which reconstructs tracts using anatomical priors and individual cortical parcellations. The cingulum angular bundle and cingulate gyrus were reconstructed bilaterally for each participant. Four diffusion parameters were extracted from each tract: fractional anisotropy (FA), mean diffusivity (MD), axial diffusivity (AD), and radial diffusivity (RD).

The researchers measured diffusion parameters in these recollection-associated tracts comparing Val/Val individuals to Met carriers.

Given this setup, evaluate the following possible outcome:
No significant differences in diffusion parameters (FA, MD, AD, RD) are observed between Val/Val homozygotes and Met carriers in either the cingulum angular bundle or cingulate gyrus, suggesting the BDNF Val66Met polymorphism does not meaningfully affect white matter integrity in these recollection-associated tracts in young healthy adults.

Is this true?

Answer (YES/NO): YES